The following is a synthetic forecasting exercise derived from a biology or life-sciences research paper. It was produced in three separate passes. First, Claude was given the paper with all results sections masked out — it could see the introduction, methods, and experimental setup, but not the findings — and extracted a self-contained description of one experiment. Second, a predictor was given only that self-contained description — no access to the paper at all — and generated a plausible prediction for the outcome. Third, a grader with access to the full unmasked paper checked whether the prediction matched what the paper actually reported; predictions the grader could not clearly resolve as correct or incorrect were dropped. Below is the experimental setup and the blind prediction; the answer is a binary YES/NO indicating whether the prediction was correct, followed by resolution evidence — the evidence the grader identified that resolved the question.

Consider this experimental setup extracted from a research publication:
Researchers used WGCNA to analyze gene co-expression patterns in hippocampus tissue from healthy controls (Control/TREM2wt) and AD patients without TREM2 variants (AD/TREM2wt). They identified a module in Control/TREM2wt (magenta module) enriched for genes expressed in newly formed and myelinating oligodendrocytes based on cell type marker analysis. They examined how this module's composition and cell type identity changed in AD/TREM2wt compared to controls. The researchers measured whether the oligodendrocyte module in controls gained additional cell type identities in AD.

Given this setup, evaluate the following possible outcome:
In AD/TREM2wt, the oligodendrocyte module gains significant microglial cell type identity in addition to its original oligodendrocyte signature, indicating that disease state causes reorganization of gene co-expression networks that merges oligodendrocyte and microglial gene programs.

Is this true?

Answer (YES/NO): NO